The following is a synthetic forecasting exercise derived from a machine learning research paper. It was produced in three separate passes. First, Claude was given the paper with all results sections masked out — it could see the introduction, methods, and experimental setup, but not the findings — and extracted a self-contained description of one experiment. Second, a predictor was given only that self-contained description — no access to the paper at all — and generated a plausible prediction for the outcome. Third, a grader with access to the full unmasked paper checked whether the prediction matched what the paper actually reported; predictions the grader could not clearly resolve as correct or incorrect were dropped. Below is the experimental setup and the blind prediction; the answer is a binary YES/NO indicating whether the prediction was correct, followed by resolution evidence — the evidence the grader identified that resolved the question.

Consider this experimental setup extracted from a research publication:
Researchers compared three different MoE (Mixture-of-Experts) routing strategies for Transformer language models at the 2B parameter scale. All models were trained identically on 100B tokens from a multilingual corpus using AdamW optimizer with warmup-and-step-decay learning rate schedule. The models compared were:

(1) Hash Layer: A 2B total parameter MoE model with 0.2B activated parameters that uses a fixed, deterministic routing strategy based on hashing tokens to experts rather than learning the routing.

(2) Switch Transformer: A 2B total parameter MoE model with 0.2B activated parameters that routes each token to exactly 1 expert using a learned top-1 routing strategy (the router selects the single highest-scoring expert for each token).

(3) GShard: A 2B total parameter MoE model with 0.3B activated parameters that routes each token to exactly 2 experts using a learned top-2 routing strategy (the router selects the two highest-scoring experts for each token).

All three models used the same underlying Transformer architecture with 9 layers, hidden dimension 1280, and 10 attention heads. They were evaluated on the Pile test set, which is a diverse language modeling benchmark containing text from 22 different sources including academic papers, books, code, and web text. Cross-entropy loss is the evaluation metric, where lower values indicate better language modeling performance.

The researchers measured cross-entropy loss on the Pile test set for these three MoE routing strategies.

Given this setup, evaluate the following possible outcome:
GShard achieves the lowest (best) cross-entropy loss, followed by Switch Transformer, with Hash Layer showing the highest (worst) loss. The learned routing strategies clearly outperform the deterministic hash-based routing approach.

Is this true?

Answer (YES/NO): YES